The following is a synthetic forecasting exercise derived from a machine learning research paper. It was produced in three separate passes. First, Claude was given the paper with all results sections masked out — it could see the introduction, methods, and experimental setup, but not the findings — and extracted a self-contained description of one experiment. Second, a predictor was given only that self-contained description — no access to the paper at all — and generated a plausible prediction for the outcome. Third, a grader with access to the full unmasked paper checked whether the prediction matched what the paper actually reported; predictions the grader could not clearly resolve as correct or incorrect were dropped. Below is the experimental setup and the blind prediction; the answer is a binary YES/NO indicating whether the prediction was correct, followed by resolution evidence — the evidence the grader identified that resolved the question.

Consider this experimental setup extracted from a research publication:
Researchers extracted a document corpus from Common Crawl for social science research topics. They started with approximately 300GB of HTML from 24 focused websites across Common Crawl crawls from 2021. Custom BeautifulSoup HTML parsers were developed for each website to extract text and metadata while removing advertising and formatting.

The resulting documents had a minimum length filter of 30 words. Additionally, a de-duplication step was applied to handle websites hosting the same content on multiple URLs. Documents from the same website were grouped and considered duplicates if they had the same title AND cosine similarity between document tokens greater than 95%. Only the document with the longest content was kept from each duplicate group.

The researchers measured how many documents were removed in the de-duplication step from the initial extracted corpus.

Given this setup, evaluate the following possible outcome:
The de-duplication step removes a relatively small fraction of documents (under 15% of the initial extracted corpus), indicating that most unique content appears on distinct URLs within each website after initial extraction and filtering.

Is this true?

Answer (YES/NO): YES